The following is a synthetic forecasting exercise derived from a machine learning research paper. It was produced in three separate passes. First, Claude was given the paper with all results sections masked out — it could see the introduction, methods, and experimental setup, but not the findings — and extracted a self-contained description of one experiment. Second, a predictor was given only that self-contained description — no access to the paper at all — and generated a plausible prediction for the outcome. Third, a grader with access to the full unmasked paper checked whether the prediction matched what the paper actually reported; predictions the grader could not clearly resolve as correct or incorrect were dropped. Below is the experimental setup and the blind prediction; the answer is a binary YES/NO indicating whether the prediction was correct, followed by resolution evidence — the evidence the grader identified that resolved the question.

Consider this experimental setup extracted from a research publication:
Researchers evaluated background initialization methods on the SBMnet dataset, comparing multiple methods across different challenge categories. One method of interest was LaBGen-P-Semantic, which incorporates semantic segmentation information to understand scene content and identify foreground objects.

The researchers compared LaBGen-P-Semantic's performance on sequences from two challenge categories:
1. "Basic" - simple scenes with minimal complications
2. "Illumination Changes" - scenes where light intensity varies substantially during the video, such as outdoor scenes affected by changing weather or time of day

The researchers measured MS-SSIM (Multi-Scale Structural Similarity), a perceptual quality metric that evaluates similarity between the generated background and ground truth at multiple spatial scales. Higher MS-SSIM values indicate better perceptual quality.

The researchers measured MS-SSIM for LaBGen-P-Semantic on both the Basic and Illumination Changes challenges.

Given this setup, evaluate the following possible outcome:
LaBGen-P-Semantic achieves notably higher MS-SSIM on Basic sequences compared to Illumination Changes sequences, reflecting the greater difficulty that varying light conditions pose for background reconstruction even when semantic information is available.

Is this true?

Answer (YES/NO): YES